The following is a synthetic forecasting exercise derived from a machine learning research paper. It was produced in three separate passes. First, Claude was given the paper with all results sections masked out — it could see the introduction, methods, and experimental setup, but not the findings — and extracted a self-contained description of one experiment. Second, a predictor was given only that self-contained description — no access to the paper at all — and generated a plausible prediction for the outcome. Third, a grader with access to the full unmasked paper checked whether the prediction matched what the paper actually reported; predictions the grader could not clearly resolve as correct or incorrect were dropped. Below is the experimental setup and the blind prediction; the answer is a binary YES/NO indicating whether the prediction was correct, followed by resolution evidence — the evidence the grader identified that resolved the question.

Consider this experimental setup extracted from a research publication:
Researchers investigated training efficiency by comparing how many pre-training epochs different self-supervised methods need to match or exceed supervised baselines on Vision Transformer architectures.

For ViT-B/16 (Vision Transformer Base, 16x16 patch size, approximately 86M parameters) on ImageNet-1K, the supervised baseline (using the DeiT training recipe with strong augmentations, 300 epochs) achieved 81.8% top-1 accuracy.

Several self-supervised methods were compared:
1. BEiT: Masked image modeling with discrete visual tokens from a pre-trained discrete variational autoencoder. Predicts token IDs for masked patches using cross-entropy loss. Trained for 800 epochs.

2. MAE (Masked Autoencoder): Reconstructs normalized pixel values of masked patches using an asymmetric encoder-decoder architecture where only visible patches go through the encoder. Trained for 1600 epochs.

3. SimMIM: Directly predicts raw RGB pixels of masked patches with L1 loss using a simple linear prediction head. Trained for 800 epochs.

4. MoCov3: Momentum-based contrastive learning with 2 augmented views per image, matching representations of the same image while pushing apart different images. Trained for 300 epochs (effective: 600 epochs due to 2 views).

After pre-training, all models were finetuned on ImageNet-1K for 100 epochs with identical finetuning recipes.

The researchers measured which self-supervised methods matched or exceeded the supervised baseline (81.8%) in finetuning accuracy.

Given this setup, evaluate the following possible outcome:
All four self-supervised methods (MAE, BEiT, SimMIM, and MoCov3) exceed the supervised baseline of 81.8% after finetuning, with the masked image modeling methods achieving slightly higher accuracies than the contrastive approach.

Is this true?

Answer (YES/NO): NO